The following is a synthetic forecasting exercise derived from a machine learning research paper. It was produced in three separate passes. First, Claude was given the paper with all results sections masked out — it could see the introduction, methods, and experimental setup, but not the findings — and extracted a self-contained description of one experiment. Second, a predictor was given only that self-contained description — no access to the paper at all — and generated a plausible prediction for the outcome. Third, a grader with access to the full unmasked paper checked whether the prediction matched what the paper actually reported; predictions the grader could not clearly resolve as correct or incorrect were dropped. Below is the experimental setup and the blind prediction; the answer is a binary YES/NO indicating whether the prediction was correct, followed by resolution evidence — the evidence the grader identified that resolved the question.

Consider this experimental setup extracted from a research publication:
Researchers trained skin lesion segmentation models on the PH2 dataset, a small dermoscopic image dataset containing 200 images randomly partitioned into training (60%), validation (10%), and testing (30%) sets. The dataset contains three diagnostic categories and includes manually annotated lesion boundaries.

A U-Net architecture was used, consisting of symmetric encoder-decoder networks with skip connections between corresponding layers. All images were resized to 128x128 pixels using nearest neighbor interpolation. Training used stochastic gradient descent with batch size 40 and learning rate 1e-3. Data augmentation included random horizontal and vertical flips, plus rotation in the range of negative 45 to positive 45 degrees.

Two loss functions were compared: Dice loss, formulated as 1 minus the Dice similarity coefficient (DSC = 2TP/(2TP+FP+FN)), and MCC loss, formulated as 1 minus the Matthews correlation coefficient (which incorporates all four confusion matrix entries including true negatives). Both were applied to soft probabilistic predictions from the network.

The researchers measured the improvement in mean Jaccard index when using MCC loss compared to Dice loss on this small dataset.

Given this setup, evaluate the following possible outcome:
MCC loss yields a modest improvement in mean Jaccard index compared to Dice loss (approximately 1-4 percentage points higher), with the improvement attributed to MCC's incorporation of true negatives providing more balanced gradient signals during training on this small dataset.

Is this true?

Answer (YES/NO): NO